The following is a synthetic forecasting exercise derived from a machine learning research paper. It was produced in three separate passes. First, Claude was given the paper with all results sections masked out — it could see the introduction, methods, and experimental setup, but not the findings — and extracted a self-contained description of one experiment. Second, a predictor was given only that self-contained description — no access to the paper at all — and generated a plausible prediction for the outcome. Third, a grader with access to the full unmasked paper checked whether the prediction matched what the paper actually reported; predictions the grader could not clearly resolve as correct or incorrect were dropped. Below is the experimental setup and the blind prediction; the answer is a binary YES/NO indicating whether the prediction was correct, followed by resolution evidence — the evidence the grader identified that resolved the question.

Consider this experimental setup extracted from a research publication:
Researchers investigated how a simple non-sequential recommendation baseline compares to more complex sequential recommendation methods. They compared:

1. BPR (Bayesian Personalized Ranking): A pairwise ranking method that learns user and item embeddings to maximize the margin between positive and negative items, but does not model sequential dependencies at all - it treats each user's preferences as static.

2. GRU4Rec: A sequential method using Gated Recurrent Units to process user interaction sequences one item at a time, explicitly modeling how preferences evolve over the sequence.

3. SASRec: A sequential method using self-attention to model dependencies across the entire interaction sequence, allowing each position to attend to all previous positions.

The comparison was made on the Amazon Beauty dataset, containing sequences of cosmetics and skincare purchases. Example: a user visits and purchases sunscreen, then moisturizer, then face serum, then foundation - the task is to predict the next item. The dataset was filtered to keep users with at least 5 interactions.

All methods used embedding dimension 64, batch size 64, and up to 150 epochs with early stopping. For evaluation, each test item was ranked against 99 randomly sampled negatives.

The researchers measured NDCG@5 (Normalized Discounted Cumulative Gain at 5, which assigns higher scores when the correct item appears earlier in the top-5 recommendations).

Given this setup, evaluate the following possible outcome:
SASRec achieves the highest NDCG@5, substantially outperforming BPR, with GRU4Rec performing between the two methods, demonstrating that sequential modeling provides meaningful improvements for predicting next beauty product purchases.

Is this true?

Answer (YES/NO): NO